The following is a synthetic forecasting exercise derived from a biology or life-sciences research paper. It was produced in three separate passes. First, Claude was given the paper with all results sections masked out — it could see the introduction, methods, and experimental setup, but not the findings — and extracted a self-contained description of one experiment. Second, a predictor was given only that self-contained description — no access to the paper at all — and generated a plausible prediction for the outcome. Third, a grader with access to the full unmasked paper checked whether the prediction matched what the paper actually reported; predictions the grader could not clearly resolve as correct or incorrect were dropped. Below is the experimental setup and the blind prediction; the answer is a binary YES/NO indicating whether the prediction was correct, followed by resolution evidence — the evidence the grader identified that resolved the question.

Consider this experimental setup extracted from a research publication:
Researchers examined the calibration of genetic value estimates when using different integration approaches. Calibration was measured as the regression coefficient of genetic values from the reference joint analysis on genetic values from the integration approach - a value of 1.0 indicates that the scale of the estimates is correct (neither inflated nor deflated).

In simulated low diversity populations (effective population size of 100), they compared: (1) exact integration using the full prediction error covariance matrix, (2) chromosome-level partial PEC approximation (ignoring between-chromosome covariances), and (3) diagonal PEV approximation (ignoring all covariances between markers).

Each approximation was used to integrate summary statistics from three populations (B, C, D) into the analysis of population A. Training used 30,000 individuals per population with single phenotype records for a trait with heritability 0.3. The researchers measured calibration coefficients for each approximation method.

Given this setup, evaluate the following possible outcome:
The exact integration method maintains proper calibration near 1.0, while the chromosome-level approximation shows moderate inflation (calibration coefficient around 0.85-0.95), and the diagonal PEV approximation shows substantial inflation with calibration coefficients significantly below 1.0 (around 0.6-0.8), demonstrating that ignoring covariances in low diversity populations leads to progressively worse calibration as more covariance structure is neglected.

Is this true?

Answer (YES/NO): NO